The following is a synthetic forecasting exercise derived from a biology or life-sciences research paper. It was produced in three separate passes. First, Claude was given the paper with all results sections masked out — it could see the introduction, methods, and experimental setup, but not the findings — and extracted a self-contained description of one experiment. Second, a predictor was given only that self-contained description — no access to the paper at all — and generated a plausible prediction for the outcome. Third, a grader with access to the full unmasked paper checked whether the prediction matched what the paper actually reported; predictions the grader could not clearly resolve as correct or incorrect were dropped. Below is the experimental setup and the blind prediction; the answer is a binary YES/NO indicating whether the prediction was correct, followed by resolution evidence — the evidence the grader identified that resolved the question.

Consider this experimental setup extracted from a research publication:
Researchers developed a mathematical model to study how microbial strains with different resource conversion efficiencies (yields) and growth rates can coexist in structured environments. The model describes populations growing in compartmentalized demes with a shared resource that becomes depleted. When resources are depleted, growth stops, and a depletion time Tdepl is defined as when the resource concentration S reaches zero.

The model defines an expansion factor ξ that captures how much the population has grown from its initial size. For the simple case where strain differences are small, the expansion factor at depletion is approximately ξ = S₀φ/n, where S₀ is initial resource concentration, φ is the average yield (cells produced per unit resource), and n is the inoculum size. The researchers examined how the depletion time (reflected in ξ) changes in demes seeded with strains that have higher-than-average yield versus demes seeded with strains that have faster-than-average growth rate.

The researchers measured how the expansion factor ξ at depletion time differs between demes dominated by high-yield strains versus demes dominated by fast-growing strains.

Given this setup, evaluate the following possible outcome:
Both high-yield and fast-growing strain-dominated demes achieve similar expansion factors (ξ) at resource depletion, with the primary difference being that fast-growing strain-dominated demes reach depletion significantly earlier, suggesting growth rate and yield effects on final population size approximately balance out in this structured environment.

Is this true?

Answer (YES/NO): NO